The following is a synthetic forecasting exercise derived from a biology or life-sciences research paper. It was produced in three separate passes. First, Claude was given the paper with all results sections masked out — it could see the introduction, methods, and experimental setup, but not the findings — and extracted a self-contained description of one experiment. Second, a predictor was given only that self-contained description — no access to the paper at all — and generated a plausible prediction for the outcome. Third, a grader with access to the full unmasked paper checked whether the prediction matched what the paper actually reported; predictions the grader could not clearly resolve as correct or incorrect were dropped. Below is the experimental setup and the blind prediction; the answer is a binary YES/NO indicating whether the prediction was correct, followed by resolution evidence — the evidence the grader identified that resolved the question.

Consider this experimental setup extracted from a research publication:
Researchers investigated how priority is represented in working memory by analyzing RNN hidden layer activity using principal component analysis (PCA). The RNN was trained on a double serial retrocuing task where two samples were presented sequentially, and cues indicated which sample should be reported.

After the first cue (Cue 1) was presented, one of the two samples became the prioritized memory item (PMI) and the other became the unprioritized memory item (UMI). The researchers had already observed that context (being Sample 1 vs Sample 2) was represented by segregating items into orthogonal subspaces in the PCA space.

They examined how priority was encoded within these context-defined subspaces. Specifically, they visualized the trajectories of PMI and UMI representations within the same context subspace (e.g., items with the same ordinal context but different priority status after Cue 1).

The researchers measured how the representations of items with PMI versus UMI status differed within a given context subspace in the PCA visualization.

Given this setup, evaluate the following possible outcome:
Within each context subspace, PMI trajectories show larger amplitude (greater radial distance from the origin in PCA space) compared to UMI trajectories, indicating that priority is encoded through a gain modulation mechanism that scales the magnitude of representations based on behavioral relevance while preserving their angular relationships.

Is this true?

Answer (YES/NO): NO